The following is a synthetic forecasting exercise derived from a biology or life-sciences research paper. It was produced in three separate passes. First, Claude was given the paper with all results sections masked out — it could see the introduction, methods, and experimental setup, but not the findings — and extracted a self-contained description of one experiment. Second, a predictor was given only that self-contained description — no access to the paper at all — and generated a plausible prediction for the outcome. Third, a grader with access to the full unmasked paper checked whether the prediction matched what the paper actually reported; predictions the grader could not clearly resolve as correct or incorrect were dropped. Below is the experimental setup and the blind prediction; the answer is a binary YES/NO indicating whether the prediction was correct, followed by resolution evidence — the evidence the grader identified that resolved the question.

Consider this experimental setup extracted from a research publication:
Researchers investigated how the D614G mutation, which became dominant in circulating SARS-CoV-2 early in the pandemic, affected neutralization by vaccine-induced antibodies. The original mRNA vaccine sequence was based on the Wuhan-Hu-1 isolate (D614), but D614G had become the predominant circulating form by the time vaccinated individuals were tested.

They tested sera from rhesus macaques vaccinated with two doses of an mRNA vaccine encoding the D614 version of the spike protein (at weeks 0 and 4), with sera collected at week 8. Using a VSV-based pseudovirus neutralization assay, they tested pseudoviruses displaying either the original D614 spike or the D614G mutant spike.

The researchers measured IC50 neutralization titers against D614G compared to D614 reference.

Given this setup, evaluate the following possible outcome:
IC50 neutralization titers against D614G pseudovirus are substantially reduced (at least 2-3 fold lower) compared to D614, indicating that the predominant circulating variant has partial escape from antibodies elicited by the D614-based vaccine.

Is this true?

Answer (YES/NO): NO